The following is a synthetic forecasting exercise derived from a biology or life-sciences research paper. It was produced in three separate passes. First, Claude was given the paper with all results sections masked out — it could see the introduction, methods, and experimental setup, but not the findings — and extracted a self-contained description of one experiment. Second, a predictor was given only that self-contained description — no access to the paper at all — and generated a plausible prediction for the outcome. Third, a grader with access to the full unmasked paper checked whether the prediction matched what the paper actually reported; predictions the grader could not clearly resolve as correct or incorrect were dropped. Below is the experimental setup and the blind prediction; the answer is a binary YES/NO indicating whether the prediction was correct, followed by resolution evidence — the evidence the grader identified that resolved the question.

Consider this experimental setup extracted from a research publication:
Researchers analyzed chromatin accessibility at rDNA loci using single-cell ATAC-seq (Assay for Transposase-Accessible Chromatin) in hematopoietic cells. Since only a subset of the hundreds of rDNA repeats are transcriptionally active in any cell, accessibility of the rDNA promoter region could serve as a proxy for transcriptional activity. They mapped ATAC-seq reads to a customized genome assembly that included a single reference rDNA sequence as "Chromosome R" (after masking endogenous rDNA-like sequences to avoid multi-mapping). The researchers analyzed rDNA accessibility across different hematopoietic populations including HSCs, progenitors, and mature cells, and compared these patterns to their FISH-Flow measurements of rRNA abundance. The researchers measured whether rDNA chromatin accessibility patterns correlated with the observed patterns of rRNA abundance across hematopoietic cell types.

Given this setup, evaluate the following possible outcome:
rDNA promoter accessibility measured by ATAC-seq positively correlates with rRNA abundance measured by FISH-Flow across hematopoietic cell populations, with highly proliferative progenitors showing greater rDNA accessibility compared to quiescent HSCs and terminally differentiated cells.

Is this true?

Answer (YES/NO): YES